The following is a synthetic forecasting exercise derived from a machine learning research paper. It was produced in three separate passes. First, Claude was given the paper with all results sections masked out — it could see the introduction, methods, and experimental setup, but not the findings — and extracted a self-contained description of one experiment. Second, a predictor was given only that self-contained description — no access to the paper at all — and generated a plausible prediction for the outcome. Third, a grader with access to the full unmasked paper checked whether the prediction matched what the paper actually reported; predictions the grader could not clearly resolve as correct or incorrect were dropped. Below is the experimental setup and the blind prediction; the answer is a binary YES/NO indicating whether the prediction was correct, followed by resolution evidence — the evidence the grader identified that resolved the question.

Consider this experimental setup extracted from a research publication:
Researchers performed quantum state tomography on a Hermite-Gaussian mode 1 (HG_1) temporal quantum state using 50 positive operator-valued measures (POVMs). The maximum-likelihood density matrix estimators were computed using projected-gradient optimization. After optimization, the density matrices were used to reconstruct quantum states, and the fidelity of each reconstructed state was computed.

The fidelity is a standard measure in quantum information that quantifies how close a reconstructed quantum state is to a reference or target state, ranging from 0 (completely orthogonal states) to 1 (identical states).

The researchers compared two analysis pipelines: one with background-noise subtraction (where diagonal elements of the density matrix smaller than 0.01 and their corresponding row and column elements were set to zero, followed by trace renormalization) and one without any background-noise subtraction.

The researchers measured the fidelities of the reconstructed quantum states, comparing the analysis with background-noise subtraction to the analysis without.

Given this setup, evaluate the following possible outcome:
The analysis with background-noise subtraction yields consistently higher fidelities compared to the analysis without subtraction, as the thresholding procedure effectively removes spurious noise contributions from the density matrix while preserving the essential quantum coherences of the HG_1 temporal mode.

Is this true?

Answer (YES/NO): YES